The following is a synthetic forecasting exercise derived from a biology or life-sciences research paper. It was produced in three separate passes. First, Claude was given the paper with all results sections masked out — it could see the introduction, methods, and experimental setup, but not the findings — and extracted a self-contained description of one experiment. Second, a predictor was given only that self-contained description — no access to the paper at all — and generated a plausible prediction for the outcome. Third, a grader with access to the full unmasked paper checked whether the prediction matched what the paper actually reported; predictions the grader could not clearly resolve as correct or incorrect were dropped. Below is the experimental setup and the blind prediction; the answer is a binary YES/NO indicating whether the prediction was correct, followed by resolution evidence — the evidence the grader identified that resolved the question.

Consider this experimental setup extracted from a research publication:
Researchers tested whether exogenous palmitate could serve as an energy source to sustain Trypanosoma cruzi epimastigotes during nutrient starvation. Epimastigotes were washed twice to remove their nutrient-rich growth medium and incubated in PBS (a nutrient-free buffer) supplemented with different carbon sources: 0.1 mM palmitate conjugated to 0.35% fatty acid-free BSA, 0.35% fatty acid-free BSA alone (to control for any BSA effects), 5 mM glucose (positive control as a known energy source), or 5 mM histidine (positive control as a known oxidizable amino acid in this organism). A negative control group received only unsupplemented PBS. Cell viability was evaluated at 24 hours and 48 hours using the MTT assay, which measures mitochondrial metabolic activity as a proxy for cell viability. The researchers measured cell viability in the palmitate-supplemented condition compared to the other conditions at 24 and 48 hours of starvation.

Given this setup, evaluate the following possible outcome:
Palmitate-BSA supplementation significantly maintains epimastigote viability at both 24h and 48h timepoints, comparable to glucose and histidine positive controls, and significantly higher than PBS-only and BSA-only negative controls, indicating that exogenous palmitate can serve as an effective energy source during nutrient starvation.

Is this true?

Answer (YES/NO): NO